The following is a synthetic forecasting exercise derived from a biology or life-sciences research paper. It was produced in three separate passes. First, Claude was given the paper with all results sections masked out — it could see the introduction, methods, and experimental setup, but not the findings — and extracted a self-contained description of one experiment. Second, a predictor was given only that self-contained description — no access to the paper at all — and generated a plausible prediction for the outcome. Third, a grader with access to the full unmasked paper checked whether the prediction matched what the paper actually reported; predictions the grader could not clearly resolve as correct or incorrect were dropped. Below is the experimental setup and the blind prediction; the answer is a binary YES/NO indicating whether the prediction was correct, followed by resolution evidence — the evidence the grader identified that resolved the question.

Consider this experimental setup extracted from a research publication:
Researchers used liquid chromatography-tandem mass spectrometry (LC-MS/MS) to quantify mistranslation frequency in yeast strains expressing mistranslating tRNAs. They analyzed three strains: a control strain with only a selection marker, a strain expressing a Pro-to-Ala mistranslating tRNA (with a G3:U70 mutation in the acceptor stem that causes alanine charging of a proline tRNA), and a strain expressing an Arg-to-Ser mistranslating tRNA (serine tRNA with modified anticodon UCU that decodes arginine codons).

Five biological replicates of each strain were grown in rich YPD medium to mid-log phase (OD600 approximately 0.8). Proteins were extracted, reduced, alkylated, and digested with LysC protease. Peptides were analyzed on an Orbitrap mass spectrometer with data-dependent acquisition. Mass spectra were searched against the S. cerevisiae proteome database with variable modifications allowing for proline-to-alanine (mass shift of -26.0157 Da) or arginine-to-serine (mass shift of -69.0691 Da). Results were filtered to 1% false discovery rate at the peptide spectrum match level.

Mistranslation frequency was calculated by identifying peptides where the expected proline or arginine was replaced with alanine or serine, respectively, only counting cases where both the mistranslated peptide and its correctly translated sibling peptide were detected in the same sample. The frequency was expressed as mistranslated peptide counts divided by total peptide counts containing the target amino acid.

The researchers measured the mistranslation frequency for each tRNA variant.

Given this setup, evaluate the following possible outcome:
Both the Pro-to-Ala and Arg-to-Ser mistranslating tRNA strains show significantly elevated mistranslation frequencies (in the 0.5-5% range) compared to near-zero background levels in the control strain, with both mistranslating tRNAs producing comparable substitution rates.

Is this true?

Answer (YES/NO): YES